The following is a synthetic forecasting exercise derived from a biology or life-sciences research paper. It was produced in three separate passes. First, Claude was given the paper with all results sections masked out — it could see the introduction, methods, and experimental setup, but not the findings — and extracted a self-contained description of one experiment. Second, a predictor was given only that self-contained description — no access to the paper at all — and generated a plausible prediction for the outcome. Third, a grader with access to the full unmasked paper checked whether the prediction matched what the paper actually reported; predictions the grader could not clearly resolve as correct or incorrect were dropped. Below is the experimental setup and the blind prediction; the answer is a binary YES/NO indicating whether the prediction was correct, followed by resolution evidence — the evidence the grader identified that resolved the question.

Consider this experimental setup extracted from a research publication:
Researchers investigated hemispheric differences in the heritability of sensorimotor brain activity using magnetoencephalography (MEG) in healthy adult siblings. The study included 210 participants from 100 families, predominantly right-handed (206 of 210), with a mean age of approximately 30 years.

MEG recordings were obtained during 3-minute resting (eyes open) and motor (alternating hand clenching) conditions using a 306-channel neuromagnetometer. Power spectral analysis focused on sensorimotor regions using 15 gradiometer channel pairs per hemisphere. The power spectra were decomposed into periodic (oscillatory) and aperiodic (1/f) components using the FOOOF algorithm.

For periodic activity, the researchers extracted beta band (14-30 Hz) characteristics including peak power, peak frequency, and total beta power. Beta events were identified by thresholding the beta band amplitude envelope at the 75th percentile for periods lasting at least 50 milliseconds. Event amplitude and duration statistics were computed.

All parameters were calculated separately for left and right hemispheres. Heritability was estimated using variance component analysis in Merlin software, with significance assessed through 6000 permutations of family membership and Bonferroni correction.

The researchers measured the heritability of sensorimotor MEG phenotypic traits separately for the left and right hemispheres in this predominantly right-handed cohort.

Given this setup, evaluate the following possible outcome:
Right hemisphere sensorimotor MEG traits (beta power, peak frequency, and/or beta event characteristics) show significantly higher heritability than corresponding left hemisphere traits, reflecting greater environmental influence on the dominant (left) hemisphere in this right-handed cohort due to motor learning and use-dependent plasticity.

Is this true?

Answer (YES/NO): YES